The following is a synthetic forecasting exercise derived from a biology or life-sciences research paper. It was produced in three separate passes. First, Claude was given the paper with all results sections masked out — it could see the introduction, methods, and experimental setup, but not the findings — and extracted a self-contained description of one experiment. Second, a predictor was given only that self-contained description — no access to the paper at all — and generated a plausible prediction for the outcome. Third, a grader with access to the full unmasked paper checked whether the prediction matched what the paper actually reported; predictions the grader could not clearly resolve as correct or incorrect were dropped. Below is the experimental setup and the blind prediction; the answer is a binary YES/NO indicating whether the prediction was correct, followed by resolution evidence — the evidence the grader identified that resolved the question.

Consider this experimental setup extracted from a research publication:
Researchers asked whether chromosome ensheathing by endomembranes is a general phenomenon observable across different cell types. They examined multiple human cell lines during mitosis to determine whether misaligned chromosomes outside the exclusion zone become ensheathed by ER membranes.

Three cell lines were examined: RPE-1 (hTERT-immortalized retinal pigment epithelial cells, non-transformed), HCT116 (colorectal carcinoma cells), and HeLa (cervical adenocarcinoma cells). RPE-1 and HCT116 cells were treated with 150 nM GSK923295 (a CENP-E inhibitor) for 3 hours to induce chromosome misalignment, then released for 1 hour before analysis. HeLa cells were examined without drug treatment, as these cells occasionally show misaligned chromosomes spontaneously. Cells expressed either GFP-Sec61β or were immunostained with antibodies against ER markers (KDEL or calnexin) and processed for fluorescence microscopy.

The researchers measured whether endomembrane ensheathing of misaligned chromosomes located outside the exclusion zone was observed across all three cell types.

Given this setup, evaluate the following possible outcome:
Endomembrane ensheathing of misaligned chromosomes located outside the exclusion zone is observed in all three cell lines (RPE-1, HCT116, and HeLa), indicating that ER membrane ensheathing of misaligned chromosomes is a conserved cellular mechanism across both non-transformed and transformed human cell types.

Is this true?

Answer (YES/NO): YES